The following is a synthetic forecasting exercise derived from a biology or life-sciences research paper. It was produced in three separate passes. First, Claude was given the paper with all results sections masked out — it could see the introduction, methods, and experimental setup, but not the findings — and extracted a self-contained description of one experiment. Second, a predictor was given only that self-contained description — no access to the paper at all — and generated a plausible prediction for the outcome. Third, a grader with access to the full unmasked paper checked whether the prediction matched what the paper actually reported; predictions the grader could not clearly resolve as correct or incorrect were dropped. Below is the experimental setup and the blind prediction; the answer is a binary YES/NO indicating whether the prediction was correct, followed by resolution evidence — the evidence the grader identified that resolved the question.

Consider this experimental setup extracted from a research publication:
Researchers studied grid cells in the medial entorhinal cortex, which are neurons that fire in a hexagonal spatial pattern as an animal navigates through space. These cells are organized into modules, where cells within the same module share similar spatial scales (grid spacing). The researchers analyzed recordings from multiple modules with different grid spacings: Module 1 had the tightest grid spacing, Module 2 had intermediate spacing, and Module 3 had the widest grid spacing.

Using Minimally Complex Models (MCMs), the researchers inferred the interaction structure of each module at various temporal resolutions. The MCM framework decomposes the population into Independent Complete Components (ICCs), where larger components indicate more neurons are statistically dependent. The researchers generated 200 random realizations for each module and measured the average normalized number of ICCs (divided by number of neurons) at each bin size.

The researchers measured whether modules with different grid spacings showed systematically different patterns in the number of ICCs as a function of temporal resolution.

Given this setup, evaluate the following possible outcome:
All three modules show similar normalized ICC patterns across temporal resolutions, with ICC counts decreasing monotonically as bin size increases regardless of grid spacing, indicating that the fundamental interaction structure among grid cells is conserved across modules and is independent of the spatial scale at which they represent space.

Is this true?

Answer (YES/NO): NO